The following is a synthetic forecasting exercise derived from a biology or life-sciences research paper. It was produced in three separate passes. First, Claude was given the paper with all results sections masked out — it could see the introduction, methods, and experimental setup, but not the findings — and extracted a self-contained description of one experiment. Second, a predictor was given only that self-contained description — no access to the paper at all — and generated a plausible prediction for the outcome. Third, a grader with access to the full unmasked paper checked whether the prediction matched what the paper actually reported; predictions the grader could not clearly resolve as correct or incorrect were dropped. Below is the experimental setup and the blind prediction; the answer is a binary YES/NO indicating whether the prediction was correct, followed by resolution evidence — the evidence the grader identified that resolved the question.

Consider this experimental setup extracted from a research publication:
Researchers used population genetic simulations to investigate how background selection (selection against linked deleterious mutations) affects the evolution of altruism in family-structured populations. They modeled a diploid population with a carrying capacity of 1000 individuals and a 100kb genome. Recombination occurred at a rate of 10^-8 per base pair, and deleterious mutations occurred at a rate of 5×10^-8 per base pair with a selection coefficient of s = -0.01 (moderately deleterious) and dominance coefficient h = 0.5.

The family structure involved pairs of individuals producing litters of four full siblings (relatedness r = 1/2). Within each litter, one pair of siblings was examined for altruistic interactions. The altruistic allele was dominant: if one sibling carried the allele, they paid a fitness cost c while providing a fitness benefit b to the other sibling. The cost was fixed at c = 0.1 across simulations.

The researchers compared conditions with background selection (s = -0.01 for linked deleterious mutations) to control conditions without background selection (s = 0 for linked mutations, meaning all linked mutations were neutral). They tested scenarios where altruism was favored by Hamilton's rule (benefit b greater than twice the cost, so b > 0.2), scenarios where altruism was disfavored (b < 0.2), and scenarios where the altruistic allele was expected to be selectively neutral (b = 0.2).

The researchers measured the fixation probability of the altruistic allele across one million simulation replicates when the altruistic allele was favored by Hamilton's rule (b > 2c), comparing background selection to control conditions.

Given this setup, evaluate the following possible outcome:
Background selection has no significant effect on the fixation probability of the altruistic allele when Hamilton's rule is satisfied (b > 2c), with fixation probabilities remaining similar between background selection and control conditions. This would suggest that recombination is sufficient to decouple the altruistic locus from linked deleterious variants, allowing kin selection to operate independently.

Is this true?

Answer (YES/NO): NO